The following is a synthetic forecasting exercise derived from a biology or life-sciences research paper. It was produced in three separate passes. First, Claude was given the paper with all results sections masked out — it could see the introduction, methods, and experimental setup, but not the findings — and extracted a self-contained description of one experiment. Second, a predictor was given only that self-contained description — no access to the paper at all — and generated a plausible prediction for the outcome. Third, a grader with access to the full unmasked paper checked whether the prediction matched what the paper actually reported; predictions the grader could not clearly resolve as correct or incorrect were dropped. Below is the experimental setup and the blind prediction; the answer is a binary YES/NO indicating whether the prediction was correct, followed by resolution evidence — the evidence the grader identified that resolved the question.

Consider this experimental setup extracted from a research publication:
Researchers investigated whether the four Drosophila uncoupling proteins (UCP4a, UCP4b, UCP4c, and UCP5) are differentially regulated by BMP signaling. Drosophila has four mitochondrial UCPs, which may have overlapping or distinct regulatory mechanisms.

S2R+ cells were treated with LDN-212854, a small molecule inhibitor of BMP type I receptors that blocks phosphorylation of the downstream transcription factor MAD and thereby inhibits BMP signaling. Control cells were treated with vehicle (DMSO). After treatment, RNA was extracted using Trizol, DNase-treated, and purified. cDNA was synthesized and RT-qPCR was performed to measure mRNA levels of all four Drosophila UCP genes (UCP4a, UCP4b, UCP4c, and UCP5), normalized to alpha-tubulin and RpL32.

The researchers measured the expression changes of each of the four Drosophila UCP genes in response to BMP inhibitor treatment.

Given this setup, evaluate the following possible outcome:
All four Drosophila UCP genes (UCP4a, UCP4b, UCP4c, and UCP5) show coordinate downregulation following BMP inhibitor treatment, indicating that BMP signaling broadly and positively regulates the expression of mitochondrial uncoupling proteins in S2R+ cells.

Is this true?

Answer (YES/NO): NO